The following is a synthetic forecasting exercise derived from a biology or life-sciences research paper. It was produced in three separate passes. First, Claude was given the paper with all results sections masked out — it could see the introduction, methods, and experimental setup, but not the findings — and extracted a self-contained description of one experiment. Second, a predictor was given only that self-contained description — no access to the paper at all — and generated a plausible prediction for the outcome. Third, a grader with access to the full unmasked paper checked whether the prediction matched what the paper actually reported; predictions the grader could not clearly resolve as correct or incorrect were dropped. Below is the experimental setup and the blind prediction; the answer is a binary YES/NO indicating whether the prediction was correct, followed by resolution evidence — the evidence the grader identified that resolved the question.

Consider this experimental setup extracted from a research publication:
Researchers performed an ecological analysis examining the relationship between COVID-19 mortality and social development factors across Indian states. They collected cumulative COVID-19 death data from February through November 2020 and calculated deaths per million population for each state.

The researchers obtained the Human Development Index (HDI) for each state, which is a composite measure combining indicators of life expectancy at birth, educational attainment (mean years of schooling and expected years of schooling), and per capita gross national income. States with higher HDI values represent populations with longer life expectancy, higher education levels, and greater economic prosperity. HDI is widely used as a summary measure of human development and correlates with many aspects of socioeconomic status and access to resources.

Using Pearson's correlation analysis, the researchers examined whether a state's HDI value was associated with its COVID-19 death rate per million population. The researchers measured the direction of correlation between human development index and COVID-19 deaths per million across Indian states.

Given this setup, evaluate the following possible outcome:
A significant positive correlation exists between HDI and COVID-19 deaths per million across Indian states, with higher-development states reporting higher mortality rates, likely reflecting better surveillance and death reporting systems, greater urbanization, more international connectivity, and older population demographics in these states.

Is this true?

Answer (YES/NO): YES